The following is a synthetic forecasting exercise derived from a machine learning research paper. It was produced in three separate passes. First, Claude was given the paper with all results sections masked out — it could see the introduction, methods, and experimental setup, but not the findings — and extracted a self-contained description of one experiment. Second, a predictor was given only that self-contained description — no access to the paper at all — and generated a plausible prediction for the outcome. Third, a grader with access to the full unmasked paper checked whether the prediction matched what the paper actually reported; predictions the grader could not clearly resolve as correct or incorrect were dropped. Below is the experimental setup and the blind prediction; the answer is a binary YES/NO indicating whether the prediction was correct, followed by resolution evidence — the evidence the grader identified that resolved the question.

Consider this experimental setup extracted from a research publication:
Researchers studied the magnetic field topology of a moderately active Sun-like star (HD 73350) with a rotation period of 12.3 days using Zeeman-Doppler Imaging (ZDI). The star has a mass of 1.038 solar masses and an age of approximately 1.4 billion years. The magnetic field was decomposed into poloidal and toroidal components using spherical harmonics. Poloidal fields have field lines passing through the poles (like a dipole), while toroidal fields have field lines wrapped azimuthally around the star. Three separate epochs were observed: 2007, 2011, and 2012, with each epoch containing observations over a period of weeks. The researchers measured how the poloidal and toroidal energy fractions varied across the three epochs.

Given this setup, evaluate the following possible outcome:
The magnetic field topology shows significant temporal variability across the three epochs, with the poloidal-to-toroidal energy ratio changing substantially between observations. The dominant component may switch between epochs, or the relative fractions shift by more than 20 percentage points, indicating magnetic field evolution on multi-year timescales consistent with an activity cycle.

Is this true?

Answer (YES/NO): YES